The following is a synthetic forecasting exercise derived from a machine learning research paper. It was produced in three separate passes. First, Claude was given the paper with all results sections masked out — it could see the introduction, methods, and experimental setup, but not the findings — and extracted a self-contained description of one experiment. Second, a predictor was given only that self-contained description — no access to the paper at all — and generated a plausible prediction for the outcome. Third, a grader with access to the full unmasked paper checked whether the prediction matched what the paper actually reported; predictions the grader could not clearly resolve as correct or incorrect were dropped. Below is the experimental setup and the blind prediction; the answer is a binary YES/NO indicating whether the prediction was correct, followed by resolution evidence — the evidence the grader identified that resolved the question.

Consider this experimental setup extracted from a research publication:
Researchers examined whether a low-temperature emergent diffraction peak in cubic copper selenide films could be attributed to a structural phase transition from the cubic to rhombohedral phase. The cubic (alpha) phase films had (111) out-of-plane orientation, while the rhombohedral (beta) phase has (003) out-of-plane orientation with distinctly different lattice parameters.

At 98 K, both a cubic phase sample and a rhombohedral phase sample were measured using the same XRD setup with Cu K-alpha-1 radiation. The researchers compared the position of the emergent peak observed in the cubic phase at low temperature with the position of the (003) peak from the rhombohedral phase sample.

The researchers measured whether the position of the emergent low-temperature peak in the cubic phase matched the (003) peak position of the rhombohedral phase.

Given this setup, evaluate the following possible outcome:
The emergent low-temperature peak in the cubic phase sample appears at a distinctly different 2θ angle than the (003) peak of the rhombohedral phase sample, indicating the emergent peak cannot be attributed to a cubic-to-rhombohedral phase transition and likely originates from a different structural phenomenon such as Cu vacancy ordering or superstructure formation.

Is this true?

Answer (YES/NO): YES